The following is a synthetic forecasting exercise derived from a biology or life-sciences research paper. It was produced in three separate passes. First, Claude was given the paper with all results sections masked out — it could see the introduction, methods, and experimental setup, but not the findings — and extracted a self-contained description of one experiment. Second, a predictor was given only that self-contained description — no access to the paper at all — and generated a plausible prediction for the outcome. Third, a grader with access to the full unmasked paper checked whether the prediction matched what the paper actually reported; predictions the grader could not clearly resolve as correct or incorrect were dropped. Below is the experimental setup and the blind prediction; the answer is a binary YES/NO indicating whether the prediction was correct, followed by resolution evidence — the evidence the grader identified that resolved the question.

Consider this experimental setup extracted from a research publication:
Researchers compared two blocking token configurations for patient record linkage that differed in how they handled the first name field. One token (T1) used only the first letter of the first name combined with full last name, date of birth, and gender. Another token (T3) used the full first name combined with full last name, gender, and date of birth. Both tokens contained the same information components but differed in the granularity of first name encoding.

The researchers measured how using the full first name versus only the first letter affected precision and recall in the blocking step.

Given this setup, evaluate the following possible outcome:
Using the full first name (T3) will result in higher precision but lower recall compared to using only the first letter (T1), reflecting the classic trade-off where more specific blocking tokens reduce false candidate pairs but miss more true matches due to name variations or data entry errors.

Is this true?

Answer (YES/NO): YES